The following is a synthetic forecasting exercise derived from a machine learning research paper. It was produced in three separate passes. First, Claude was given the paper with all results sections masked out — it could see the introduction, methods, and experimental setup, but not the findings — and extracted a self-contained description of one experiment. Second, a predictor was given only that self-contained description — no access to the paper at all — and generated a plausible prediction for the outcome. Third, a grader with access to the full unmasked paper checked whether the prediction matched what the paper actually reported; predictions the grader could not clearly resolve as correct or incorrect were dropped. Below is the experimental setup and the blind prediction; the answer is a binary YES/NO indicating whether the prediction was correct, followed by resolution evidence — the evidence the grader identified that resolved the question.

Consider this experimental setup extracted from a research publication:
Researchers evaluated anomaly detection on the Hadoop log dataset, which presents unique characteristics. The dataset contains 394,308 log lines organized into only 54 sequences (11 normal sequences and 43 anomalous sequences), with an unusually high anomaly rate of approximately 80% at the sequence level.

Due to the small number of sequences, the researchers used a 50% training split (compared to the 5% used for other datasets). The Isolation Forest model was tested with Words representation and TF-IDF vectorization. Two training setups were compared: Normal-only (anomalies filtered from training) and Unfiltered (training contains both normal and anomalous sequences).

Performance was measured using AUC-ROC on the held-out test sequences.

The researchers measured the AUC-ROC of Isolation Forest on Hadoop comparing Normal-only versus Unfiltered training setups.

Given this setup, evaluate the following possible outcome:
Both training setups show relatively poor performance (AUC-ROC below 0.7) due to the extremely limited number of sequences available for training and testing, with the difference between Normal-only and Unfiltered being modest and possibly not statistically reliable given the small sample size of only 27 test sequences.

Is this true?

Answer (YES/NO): YES